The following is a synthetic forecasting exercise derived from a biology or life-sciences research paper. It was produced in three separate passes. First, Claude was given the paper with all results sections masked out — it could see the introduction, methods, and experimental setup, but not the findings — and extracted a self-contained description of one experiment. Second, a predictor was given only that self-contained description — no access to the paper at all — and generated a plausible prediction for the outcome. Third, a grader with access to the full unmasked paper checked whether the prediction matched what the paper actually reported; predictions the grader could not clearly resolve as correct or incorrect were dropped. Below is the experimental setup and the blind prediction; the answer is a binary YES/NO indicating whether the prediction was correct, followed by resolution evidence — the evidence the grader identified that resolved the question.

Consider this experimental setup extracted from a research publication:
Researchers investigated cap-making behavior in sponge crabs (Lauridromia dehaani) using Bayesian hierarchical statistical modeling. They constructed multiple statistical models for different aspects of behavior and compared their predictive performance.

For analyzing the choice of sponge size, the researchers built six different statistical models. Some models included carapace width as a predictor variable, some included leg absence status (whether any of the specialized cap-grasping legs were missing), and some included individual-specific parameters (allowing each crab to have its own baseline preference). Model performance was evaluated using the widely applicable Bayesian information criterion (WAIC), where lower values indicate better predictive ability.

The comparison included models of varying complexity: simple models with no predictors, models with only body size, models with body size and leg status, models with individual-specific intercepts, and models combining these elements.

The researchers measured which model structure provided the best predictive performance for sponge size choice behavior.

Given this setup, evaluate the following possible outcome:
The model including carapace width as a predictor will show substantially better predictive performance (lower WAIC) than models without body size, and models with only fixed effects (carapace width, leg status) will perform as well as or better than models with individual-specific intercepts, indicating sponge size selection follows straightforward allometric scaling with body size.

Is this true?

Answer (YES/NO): NO